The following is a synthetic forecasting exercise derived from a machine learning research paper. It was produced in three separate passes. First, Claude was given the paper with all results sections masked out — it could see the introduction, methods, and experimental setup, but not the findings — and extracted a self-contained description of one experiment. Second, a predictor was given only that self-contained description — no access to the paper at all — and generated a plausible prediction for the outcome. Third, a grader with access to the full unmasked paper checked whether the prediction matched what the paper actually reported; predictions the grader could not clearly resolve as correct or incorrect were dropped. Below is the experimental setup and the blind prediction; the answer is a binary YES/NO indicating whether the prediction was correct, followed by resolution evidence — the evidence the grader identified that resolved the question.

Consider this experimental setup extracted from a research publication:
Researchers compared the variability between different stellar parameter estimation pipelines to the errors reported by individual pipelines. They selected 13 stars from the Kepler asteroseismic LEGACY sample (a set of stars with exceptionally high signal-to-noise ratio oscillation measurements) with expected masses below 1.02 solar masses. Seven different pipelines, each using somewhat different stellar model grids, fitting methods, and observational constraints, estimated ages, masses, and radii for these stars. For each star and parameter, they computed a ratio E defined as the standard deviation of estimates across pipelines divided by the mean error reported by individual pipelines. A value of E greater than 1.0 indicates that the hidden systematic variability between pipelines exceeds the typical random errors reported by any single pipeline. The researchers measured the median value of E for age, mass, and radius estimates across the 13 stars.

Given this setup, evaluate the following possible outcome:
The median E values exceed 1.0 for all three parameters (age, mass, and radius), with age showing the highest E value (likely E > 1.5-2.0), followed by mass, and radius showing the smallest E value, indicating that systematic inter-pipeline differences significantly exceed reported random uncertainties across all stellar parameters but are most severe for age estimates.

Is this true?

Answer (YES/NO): NO